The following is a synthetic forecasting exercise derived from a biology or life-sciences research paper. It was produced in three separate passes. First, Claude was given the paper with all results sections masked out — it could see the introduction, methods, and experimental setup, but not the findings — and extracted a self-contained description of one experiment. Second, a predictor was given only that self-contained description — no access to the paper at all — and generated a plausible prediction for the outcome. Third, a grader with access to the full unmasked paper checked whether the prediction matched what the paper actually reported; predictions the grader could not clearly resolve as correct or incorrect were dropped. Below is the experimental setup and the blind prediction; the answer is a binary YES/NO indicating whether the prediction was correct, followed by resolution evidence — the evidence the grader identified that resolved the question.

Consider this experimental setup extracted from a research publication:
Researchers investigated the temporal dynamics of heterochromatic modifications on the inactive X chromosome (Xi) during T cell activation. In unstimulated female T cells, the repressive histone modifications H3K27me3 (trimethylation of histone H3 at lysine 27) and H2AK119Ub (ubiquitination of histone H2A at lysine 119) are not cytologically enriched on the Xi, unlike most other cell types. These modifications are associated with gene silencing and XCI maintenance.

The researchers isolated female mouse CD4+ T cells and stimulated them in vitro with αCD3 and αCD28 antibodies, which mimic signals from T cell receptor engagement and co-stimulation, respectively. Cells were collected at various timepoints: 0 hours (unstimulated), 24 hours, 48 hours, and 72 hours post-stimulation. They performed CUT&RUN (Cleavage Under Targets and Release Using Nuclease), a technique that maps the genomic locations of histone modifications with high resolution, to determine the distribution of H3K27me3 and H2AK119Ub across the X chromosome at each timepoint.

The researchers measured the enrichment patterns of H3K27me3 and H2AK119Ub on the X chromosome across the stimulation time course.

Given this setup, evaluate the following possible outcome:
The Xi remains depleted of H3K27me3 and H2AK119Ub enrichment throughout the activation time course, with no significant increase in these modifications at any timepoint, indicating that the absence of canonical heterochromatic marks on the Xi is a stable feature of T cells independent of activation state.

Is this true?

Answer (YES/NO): NO